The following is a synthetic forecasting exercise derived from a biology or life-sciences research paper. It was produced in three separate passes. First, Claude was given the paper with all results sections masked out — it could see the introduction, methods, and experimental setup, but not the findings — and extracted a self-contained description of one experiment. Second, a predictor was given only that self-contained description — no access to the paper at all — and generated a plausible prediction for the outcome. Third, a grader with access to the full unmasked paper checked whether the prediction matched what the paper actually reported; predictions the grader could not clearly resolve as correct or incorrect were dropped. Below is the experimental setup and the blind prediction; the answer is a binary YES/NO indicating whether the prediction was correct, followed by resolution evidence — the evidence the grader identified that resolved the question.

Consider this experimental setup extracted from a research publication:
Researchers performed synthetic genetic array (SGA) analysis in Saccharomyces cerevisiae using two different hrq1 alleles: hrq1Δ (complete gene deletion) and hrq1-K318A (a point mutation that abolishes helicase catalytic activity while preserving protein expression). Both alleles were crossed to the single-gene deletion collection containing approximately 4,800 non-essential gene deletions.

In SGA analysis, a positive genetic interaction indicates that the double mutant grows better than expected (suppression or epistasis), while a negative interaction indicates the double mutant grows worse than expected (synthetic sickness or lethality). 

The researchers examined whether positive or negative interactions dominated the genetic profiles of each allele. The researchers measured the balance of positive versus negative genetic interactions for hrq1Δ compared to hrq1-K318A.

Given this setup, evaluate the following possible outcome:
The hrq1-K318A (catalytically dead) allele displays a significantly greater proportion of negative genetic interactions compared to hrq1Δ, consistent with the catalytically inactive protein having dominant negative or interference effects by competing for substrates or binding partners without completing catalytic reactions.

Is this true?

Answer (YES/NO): NO